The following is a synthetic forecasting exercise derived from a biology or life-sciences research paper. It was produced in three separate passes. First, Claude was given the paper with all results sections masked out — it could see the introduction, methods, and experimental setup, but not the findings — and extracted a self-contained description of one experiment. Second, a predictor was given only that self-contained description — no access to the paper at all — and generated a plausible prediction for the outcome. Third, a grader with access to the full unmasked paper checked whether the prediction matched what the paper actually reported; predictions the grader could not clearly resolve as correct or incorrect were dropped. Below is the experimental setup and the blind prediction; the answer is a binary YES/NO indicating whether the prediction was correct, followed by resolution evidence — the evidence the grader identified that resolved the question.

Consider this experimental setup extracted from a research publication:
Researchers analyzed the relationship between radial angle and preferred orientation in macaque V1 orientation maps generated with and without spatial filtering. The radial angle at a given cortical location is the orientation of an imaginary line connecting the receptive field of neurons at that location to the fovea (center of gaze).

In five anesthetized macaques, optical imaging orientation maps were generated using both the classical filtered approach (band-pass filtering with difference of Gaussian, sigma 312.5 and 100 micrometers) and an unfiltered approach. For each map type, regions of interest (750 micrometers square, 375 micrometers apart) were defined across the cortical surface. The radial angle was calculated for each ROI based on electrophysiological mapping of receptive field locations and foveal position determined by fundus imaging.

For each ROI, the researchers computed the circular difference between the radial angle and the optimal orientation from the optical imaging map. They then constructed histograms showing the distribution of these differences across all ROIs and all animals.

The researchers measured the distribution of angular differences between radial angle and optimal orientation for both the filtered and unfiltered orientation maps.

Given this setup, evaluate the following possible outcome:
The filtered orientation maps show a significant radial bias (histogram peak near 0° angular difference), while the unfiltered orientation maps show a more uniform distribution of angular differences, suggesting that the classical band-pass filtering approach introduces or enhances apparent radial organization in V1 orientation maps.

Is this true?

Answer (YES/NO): NO